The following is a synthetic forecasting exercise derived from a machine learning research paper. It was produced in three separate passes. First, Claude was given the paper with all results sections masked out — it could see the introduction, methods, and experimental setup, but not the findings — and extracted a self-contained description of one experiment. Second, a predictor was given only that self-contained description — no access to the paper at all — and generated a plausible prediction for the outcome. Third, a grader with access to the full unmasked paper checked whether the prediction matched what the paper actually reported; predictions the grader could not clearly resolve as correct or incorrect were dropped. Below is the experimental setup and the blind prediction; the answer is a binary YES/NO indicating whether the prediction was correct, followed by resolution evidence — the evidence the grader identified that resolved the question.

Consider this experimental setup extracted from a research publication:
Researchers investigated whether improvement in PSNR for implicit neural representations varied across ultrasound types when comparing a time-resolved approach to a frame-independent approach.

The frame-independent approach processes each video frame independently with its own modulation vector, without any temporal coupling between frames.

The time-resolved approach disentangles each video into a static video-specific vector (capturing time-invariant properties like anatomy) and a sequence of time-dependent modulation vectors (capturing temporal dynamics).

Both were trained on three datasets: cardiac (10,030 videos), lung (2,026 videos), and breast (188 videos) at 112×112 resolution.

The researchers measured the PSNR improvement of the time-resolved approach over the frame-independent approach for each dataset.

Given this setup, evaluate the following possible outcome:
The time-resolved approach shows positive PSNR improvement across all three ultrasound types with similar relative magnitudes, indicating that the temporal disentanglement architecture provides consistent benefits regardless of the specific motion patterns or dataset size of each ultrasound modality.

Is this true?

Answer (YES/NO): NO